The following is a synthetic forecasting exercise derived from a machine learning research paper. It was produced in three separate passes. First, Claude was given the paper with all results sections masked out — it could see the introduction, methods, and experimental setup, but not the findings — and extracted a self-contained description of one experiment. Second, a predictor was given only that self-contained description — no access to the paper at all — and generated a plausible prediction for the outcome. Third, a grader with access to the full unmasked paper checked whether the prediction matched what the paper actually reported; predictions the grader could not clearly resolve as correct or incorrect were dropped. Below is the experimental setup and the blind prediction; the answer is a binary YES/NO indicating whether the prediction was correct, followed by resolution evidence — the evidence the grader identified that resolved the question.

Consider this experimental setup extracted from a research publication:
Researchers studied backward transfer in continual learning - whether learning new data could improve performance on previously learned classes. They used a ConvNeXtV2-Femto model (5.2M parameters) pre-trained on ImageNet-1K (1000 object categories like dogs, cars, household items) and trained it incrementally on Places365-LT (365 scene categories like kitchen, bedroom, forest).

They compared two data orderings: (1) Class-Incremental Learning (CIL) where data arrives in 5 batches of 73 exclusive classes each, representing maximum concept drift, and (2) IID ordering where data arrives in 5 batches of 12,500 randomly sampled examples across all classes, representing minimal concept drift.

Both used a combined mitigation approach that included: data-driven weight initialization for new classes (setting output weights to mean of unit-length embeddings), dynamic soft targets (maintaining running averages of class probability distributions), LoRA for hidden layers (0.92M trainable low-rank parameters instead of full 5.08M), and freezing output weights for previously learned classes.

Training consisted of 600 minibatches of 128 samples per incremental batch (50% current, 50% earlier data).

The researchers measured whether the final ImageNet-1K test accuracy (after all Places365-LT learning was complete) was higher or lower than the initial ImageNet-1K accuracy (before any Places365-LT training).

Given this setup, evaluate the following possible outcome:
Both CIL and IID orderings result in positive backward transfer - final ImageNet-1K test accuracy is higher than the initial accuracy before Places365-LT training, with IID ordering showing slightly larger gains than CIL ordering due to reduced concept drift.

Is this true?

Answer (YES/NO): NO